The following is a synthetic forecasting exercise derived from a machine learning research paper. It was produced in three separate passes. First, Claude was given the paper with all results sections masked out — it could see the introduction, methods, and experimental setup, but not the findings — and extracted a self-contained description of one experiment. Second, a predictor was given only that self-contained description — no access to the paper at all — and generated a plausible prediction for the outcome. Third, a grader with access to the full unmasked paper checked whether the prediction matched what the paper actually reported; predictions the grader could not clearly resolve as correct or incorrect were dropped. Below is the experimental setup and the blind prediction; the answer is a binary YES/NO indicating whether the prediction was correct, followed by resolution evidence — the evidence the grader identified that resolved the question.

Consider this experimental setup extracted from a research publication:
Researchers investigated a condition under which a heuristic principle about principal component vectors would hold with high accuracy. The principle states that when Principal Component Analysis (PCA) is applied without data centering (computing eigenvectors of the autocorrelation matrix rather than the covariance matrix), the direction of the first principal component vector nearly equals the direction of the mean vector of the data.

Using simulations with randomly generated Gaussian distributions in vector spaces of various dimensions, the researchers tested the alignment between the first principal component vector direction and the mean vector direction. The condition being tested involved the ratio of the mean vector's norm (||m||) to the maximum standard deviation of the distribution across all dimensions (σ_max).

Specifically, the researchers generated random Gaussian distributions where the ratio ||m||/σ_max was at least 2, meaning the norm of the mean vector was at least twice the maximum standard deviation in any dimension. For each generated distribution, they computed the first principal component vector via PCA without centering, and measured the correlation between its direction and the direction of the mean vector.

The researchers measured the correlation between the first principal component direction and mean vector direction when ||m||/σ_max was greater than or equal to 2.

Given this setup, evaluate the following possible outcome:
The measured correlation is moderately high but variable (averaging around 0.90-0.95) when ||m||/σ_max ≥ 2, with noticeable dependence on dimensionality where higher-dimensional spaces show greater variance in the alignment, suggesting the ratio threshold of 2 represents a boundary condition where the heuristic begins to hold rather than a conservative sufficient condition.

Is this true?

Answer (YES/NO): NO